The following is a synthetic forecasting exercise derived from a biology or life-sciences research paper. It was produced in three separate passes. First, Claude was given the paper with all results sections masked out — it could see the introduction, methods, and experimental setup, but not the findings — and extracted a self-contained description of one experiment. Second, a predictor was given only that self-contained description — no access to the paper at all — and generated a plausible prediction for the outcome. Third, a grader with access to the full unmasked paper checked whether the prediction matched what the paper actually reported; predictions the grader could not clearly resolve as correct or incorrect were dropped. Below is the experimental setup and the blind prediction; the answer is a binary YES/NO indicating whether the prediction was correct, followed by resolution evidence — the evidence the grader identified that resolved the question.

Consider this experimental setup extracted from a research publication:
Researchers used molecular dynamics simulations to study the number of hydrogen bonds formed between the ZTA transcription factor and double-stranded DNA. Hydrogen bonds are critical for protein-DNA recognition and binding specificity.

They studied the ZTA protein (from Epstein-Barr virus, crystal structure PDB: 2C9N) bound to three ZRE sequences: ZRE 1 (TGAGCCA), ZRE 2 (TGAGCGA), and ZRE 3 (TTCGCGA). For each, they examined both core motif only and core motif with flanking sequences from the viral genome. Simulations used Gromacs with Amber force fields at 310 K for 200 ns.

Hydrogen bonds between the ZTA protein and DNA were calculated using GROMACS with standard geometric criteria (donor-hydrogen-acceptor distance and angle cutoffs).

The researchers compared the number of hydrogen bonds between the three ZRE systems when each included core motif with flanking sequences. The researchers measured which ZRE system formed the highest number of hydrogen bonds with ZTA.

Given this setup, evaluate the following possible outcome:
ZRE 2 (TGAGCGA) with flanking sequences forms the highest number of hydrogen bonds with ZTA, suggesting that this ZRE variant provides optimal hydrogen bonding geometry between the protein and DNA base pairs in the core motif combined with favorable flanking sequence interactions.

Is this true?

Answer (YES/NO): NO